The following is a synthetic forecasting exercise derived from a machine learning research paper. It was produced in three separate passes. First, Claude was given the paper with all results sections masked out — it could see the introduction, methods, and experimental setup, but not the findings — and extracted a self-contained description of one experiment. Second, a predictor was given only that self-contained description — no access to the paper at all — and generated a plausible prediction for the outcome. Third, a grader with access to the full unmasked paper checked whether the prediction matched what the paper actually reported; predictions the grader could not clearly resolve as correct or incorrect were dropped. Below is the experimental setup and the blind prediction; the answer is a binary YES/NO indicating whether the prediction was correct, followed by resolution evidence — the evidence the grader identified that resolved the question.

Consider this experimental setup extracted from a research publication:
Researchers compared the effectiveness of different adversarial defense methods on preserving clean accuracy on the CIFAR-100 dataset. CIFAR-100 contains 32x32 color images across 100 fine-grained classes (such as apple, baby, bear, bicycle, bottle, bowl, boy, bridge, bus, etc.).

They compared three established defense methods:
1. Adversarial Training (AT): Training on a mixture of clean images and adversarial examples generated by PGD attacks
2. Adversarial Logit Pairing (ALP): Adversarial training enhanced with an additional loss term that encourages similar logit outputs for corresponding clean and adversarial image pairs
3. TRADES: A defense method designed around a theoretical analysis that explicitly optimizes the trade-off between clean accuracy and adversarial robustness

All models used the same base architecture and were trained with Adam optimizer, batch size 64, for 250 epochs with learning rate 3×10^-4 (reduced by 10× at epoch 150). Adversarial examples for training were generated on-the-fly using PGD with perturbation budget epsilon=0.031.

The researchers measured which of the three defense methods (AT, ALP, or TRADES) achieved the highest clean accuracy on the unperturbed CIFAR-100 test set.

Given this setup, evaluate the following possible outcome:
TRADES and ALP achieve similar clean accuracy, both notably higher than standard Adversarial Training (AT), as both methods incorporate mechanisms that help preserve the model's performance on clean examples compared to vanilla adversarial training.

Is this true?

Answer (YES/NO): NO